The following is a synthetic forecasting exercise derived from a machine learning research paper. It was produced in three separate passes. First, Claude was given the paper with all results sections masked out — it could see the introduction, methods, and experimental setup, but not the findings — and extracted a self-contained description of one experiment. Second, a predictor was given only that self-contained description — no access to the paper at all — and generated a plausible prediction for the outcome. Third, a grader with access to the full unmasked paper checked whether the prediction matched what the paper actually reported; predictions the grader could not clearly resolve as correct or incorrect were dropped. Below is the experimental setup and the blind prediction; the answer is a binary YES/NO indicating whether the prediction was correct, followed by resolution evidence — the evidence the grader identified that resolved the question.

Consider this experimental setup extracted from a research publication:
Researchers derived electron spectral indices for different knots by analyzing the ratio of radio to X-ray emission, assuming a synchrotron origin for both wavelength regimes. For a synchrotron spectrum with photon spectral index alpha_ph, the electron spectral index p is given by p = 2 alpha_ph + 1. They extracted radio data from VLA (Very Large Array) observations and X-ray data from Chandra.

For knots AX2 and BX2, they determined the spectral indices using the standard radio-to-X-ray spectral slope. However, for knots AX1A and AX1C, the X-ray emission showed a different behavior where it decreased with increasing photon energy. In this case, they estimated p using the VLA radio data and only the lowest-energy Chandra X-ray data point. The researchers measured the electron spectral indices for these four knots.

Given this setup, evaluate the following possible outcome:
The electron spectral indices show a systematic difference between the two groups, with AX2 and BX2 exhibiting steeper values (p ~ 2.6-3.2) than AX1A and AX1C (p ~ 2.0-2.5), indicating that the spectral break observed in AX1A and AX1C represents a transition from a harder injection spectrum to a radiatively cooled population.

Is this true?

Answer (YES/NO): NO